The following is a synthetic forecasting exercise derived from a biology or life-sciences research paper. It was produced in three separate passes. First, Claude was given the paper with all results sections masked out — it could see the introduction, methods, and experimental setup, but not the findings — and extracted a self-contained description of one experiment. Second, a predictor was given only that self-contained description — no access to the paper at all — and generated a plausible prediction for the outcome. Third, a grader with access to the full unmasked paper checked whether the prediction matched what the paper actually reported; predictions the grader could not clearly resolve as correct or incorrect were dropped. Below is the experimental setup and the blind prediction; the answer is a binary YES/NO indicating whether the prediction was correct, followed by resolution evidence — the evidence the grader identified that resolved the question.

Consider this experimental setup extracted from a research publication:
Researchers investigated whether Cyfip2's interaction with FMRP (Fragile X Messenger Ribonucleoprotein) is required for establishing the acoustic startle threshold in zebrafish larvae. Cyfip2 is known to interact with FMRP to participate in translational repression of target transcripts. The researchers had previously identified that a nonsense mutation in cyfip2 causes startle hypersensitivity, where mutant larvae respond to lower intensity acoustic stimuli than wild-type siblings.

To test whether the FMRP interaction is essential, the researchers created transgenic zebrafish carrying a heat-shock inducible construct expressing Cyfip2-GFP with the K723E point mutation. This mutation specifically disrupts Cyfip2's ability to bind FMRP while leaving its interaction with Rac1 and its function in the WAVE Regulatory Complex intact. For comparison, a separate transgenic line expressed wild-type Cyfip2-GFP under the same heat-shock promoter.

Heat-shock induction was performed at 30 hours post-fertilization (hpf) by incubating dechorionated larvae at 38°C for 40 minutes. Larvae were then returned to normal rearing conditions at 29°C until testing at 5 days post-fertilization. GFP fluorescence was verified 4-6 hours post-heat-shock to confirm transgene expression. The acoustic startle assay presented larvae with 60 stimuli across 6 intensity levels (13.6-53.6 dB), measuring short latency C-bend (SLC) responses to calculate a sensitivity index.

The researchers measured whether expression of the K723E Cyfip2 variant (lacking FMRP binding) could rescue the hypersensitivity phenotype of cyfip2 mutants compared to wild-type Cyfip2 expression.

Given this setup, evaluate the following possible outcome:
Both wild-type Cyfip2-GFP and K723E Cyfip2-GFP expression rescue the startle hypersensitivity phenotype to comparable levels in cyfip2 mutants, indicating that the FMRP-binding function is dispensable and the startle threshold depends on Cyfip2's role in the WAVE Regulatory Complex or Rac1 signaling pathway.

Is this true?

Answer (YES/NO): NO